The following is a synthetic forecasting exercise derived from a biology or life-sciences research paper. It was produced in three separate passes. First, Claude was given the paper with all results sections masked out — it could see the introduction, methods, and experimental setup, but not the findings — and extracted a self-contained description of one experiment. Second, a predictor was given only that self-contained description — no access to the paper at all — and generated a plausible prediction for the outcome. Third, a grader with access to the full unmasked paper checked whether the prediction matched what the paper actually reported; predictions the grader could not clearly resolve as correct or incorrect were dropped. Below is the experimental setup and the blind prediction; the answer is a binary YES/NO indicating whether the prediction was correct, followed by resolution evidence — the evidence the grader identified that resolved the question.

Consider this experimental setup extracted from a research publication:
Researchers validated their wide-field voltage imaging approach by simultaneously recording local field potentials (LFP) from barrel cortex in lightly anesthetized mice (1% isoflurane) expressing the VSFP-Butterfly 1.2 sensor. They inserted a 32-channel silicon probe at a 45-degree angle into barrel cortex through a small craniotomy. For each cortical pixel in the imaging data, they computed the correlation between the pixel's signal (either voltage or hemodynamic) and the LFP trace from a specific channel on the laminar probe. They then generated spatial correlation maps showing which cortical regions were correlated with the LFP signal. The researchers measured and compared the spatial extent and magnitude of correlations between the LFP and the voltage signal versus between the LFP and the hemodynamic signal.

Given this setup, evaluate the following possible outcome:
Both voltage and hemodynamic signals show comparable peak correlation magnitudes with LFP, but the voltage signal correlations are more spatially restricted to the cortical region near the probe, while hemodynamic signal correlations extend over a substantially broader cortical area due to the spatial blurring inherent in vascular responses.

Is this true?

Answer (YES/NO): NO